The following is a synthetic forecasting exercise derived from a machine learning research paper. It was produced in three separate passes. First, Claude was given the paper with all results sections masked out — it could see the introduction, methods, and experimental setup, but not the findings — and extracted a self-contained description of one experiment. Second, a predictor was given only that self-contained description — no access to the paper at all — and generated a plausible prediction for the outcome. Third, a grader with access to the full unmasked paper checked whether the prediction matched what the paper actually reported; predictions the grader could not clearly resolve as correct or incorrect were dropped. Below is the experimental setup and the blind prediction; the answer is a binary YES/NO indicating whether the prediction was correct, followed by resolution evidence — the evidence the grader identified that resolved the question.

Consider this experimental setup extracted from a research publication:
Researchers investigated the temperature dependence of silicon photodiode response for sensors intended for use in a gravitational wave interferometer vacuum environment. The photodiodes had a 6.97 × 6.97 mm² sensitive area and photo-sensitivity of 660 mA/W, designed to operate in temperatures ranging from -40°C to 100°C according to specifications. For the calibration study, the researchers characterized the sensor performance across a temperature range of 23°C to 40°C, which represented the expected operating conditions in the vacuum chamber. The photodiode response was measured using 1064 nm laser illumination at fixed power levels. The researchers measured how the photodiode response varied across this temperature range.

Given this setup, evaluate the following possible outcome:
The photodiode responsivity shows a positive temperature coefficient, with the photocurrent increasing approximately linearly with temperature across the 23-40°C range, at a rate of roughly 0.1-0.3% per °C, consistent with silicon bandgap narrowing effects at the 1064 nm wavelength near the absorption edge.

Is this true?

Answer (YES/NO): NO